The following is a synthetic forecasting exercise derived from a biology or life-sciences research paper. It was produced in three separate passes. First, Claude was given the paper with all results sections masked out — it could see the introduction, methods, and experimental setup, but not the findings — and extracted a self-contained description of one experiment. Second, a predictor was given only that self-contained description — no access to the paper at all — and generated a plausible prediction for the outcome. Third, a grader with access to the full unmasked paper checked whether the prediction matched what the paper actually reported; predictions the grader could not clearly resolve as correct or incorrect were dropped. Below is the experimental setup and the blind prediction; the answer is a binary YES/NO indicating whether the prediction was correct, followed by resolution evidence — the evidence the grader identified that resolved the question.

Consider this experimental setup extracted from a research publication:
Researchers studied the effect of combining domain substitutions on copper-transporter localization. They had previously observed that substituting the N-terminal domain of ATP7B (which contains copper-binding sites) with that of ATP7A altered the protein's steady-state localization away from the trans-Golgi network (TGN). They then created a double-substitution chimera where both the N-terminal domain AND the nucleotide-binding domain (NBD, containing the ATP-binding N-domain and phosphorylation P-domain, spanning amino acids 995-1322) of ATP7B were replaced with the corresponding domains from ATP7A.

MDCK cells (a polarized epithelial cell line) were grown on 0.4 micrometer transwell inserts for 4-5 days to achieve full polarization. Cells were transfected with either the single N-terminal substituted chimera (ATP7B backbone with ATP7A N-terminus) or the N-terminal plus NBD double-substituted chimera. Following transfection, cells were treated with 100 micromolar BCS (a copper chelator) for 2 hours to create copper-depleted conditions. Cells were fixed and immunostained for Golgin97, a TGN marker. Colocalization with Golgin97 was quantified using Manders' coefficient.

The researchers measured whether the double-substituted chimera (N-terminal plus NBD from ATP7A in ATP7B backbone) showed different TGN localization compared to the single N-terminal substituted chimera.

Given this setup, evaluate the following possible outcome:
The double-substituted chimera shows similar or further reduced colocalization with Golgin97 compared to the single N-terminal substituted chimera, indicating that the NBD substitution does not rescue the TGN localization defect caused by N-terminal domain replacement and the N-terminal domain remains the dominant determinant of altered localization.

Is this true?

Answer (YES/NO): NO